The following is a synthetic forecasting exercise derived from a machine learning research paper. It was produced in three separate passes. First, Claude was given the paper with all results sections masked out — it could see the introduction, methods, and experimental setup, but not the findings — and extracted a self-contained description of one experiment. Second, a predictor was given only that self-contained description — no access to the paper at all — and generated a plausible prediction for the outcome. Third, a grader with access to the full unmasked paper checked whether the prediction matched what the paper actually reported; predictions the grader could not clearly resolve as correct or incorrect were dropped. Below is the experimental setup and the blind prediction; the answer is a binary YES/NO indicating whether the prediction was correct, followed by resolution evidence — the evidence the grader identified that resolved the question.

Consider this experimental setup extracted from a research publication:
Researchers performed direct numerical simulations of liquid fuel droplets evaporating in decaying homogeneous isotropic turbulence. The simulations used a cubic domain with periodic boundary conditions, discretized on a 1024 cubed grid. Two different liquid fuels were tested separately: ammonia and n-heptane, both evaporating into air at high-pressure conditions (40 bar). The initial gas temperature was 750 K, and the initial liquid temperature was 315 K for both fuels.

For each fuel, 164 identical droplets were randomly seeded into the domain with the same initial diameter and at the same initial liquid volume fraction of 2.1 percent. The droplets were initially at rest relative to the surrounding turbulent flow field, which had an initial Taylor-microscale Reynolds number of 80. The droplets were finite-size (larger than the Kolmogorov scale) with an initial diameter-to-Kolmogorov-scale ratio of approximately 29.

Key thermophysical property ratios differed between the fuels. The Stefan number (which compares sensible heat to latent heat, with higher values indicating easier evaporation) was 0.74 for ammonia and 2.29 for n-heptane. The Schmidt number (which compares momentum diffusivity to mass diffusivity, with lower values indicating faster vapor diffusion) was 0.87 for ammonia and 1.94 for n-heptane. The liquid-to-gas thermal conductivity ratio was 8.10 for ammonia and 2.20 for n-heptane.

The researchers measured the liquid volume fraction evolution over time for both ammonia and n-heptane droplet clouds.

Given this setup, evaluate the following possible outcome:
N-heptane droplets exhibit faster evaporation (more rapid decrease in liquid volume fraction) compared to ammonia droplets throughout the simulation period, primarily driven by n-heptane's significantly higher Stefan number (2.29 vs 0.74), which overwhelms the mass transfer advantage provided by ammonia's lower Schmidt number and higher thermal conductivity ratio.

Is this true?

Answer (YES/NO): NO